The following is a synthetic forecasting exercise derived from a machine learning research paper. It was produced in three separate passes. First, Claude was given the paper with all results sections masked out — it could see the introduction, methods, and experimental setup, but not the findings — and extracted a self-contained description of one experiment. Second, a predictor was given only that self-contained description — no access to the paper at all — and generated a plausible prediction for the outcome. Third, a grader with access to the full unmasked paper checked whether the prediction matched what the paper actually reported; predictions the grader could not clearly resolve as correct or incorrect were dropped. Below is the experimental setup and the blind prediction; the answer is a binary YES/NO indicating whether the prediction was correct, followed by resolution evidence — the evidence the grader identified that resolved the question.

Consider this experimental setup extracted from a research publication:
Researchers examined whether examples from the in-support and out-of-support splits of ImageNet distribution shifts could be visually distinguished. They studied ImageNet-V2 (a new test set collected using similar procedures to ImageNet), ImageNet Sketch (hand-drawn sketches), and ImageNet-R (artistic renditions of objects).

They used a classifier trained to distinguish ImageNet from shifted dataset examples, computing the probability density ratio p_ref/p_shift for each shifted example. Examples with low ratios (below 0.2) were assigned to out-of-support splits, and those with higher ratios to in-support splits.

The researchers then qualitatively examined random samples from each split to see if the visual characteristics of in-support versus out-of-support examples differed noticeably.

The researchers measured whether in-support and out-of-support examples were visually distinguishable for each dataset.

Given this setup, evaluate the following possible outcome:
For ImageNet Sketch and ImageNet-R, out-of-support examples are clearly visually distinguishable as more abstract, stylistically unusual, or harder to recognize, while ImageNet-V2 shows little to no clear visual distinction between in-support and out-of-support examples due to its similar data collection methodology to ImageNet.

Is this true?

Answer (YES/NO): YES